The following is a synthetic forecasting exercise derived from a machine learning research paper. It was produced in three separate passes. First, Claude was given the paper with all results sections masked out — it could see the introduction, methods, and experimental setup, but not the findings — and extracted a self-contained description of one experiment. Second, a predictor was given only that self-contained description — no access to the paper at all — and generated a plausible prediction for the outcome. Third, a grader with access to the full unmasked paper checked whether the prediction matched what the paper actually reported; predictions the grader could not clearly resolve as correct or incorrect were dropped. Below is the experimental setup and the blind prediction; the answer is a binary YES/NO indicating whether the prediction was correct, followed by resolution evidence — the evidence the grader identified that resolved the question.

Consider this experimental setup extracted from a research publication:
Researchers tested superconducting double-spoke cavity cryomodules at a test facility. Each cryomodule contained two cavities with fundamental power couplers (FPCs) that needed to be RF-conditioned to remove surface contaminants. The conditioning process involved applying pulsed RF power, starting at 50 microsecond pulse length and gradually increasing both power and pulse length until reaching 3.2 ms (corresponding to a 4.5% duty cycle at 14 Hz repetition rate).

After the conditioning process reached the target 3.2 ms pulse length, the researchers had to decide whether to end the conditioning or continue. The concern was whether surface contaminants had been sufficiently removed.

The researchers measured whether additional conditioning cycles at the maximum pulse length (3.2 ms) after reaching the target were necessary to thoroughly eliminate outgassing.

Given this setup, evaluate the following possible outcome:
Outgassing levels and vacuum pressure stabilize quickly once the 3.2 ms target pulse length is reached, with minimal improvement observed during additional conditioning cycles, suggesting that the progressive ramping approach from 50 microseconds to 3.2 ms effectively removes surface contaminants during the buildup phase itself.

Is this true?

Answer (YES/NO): NO